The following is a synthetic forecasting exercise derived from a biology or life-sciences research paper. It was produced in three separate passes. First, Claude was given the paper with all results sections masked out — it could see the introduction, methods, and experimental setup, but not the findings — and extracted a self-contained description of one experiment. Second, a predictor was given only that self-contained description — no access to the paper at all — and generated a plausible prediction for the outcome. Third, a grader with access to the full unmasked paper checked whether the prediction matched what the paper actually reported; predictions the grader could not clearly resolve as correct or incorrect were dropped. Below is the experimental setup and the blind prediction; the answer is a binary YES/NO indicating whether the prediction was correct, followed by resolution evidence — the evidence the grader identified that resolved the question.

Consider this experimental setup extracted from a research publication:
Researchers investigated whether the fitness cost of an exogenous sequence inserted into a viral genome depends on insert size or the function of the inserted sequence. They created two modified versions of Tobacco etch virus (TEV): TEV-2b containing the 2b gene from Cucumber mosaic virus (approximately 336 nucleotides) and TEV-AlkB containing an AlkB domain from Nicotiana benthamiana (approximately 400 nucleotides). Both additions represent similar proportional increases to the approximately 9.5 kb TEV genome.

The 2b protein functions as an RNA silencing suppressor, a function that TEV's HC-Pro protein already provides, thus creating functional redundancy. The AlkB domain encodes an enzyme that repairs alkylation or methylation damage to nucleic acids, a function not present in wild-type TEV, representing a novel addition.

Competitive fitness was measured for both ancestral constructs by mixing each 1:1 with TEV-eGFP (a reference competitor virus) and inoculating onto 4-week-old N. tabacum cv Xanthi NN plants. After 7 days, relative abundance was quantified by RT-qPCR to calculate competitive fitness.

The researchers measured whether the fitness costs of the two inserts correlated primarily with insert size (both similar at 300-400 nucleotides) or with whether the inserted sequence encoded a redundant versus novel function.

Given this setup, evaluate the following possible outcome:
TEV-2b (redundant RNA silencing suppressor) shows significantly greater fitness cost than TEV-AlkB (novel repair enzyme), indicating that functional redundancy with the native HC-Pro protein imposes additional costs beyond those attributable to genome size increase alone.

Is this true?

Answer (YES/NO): NO